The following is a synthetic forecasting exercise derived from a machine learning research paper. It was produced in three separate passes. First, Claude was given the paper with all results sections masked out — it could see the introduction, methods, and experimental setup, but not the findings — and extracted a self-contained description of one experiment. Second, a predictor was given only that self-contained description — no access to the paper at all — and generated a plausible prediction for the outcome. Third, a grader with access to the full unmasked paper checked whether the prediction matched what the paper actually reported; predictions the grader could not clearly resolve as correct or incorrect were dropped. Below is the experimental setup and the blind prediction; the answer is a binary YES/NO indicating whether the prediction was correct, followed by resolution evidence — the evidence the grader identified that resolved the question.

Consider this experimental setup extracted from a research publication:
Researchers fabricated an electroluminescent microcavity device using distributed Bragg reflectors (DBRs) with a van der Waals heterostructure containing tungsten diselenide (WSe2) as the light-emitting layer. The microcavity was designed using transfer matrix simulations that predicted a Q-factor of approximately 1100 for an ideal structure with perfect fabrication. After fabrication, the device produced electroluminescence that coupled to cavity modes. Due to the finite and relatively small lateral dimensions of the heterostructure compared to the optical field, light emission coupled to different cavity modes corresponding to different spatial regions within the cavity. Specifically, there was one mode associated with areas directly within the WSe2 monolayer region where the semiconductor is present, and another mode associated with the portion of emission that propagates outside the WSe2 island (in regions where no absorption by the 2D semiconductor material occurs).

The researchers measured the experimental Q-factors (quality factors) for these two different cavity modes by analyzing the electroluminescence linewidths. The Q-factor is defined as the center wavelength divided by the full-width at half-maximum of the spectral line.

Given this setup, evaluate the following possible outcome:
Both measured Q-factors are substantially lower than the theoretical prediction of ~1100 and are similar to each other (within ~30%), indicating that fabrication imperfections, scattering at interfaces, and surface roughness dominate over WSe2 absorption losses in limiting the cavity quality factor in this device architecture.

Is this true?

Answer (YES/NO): NO